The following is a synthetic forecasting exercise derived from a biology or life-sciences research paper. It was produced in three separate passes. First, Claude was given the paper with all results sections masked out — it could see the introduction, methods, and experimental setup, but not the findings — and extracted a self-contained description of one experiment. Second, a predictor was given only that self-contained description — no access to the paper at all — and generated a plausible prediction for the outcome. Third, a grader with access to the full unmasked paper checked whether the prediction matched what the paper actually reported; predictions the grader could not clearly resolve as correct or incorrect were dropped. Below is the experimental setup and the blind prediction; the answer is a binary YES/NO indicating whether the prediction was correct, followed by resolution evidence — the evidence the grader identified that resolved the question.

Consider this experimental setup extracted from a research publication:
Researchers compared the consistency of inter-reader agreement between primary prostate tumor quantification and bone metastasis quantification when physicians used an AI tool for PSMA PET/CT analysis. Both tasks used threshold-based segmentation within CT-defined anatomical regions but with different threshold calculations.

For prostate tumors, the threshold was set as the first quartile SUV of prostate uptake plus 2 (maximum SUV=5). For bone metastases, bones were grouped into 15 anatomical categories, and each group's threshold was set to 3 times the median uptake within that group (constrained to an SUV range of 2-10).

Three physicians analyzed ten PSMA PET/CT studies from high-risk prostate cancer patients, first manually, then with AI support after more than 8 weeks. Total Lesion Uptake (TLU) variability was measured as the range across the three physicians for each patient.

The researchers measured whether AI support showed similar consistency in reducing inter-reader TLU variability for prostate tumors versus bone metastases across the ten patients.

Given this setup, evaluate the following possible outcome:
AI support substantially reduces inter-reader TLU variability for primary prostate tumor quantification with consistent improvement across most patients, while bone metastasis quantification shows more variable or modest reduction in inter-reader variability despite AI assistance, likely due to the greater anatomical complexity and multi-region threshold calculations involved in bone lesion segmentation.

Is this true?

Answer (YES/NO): NO